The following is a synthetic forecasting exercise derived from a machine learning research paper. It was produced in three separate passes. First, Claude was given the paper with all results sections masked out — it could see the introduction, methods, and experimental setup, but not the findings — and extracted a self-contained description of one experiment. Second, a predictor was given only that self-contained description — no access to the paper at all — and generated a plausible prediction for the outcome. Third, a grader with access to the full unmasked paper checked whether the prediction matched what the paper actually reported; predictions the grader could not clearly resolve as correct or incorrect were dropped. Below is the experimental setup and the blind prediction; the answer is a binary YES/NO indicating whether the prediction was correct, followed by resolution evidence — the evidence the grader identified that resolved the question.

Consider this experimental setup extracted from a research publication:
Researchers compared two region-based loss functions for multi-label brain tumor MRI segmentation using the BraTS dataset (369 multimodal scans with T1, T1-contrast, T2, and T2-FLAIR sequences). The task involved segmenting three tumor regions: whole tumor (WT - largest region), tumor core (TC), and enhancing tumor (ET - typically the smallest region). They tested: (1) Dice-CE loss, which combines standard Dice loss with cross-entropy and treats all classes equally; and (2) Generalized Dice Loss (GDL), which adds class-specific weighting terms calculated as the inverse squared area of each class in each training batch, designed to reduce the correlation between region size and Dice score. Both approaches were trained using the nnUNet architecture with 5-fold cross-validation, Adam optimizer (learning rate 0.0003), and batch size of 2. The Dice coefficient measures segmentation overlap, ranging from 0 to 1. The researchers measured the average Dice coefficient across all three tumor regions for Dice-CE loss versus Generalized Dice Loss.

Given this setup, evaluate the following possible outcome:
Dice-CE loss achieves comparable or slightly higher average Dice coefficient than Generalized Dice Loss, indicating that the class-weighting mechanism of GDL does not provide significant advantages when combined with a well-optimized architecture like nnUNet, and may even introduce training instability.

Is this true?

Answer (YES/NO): YES